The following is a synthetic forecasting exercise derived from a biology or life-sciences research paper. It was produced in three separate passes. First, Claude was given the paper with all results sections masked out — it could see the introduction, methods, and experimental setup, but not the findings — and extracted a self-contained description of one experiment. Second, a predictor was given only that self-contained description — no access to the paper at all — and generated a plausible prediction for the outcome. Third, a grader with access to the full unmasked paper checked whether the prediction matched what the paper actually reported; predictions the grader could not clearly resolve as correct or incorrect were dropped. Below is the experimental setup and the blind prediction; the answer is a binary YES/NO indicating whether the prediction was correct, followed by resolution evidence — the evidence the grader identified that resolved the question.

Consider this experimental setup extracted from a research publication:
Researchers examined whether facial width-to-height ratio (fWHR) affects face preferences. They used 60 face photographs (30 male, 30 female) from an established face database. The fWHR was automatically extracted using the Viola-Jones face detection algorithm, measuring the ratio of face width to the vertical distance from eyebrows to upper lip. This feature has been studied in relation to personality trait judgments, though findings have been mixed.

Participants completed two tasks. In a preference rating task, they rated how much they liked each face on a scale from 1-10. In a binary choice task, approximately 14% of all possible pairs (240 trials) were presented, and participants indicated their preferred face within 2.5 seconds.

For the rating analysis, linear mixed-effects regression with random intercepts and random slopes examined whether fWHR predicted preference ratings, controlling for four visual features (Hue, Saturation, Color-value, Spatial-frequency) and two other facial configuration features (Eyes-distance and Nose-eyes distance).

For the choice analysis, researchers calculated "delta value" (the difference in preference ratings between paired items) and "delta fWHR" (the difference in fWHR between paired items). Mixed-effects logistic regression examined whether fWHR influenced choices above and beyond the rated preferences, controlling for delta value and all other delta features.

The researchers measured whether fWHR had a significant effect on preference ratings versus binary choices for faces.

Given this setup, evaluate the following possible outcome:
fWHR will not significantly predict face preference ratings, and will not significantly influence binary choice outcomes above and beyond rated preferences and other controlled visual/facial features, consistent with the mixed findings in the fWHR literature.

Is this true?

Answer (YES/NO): NO